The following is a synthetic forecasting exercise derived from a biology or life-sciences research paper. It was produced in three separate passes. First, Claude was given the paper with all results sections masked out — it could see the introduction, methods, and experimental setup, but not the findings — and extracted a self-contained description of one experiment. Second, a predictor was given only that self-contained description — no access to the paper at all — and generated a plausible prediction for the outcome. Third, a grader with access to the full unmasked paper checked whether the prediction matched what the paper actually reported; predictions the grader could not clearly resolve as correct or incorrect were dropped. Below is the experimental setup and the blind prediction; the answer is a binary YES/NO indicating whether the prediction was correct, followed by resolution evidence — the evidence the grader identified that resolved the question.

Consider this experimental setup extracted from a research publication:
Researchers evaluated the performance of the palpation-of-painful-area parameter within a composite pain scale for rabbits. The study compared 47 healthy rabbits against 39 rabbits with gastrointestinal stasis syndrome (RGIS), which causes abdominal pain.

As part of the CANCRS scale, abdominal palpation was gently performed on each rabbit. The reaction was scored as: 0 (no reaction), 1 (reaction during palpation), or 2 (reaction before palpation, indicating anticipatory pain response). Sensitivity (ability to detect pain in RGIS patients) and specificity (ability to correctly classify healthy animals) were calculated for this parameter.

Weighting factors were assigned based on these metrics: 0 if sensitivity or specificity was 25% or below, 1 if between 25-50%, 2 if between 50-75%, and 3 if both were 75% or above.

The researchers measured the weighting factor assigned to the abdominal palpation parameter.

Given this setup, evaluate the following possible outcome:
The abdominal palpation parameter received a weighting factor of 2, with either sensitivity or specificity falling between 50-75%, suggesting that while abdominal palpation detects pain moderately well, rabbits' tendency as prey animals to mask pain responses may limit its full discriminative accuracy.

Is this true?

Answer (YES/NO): NO